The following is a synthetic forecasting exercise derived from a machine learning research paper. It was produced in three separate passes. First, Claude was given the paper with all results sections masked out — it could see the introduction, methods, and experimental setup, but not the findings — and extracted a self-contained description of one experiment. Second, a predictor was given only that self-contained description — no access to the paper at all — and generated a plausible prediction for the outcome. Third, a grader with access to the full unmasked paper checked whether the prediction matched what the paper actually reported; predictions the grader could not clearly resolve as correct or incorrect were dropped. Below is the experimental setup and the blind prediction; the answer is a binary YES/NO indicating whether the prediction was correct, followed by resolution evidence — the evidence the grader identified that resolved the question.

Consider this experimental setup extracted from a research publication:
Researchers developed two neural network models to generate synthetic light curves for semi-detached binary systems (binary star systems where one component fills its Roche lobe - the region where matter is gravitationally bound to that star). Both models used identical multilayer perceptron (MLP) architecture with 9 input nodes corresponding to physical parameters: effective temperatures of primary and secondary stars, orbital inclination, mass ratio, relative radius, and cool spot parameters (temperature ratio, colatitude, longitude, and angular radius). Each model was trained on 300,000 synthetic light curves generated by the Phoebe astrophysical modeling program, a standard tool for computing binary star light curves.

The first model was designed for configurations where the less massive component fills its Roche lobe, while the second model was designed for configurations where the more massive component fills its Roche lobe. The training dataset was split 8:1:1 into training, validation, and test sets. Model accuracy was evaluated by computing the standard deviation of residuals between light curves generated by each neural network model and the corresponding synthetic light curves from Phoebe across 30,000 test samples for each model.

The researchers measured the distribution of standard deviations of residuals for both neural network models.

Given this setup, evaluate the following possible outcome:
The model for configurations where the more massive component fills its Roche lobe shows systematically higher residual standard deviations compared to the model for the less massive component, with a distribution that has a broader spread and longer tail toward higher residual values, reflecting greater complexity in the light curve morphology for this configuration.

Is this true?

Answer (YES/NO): YES